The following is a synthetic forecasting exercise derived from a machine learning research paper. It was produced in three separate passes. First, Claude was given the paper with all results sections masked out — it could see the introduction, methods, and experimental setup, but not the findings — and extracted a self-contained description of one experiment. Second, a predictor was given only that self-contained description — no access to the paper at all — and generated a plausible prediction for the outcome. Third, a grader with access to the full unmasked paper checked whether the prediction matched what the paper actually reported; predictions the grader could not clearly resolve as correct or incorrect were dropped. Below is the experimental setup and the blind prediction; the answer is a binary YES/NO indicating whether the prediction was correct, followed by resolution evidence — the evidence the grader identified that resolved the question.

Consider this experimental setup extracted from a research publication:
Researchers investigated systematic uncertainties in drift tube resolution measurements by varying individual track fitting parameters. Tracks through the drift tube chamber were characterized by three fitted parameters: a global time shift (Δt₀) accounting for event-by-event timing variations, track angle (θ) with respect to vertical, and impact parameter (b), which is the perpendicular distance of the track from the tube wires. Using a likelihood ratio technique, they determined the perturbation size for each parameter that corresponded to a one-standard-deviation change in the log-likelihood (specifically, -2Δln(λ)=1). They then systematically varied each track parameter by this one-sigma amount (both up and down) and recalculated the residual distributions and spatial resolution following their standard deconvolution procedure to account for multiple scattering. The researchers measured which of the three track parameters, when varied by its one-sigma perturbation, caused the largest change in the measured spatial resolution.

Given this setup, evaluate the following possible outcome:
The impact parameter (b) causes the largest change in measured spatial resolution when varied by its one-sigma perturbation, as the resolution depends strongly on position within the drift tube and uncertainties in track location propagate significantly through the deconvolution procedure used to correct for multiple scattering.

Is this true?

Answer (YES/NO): NO